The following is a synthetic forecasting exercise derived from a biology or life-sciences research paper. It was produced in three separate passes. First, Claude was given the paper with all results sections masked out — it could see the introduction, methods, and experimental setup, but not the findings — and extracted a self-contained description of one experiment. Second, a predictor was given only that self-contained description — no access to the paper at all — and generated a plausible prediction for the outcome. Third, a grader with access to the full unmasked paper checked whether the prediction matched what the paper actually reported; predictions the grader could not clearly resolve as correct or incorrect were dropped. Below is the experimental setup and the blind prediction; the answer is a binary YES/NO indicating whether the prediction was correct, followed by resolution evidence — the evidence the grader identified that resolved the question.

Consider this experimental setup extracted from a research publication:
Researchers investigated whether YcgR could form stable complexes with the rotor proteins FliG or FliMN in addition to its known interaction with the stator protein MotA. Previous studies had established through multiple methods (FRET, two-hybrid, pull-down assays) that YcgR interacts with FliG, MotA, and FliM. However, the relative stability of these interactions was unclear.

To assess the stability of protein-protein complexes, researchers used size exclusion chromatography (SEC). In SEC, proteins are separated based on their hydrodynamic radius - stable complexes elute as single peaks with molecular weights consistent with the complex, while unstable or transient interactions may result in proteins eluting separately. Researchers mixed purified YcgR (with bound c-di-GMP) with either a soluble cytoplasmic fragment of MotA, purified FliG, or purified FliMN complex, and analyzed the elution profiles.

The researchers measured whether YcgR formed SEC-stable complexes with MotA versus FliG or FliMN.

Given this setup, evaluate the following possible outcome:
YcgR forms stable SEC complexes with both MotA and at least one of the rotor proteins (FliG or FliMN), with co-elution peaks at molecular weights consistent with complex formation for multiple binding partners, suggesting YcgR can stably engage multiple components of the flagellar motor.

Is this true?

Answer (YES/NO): NO